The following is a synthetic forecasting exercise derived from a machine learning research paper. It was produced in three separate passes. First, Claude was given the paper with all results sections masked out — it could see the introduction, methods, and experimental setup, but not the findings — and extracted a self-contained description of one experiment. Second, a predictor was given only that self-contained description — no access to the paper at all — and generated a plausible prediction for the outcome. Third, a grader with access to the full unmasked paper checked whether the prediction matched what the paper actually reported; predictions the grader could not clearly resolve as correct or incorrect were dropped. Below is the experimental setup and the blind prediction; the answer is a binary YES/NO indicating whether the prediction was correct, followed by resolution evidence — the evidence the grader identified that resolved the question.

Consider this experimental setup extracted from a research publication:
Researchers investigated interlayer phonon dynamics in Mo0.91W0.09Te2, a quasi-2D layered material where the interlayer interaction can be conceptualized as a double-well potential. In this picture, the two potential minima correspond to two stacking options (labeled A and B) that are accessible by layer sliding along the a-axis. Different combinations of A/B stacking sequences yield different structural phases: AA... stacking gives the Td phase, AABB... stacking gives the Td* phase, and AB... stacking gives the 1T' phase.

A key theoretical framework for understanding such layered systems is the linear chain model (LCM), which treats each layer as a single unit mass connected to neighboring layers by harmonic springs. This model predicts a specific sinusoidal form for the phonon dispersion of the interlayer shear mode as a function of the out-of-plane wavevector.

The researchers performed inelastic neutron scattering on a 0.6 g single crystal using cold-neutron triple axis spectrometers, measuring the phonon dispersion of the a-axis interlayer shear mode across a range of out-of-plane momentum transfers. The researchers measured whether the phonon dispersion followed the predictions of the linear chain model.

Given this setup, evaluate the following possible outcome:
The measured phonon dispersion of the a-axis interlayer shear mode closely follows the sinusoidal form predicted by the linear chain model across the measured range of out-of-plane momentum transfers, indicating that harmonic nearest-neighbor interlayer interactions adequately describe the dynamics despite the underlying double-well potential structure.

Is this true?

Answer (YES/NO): YES